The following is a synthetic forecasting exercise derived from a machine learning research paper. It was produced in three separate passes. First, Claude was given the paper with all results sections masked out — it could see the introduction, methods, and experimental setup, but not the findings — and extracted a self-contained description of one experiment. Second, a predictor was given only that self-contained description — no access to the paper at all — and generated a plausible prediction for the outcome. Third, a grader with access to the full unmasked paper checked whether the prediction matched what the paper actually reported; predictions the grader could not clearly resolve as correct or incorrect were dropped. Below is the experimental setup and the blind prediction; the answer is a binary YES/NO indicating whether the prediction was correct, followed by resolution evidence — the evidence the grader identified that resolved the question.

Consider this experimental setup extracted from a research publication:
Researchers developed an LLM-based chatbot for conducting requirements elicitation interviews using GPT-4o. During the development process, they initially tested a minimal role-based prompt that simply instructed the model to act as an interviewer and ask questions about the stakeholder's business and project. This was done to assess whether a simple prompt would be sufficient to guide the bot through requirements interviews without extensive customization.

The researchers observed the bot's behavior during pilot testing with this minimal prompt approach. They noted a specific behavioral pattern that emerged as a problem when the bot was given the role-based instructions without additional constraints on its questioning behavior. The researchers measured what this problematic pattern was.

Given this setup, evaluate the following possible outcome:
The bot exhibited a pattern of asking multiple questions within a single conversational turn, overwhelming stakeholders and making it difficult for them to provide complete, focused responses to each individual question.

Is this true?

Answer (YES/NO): YES